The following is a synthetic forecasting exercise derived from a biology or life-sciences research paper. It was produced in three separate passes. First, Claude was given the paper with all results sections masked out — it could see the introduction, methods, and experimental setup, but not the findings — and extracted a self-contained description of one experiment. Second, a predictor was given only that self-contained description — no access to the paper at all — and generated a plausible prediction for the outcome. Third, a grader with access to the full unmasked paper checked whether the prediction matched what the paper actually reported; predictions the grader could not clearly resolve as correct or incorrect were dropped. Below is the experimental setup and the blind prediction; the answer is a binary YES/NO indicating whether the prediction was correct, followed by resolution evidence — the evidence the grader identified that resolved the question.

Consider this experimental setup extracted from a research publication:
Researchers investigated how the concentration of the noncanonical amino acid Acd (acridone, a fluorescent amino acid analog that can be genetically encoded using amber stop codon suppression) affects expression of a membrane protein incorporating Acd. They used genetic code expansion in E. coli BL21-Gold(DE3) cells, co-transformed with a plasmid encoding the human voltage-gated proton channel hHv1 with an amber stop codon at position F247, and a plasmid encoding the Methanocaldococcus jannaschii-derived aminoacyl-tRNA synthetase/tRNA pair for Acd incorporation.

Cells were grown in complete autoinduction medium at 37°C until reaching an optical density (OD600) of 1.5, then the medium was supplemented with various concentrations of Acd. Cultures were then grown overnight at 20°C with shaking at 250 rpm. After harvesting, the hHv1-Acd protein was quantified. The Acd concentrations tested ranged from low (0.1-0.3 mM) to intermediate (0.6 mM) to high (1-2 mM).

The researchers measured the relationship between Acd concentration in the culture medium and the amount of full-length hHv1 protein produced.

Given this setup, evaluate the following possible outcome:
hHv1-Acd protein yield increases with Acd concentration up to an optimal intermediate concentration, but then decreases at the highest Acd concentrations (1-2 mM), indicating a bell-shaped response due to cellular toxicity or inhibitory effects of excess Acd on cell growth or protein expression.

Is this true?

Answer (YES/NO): NO